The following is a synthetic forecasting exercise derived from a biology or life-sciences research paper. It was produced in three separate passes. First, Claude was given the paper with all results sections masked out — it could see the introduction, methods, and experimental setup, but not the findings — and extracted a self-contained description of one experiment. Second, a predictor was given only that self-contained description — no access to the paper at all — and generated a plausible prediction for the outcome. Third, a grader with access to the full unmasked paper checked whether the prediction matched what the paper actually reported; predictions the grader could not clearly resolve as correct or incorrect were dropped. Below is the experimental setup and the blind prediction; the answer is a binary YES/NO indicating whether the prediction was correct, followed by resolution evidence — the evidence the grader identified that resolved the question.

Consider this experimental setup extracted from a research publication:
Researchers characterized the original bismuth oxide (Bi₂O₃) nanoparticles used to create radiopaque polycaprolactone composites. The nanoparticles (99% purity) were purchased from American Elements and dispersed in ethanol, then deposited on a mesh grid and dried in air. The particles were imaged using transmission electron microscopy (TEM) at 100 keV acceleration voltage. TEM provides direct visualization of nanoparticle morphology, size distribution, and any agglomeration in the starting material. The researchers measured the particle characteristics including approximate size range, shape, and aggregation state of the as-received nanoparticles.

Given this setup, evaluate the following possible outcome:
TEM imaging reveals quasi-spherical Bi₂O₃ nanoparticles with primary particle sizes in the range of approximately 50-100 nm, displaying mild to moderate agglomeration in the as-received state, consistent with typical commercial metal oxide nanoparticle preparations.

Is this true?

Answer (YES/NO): NO